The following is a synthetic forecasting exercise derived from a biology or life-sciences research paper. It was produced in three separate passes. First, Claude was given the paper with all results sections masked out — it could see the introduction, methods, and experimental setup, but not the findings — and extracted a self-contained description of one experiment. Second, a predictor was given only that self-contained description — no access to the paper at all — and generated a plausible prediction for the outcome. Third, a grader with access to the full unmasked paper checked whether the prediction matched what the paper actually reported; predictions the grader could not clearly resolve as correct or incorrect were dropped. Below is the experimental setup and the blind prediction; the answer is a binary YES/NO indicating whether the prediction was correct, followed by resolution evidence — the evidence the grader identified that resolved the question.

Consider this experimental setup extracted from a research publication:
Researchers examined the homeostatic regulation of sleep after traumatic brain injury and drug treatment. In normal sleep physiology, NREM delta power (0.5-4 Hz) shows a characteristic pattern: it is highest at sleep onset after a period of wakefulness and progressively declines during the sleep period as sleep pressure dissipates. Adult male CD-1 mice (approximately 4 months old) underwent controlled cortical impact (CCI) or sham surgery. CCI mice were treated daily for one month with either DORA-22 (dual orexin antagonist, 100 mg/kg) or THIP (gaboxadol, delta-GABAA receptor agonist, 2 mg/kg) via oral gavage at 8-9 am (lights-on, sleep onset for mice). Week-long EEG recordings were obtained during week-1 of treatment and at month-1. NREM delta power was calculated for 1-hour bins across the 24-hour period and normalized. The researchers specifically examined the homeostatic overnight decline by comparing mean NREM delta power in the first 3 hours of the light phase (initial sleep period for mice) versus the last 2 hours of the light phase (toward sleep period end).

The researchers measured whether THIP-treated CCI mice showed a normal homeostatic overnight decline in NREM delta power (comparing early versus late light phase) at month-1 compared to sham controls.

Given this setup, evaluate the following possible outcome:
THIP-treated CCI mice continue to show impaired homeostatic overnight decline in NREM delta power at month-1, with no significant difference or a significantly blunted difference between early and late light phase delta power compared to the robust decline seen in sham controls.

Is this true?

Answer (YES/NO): YES